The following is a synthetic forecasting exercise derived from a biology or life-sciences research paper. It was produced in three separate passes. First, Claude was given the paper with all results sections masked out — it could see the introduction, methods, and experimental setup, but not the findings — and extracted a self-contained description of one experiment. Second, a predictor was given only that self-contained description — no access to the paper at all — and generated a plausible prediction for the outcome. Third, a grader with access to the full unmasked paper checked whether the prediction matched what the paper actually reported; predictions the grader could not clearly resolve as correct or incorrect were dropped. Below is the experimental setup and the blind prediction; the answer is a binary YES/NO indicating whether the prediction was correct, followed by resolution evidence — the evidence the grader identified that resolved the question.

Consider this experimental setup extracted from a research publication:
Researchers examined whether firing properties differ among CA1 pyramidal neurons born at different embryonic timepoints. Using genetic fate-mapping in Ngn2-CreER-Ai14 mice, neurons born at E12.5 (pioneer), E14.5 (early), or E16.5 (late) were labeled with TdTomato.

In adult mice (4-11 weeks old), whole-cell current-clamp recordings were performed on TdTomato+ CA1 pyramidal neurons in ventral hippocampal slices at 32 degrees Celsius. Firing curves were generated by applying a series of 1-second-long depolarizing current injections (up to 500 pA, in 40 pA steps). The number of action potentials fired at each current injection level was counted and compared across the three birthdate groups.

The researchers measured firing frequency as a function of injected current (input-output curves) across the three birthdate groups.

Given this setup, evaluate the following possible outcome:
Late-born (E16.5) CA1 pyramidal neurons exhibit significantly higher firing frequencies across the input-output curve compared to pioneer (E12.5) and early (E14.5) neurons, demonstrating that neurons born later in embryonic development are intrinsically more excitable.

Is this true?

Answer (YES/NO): NO